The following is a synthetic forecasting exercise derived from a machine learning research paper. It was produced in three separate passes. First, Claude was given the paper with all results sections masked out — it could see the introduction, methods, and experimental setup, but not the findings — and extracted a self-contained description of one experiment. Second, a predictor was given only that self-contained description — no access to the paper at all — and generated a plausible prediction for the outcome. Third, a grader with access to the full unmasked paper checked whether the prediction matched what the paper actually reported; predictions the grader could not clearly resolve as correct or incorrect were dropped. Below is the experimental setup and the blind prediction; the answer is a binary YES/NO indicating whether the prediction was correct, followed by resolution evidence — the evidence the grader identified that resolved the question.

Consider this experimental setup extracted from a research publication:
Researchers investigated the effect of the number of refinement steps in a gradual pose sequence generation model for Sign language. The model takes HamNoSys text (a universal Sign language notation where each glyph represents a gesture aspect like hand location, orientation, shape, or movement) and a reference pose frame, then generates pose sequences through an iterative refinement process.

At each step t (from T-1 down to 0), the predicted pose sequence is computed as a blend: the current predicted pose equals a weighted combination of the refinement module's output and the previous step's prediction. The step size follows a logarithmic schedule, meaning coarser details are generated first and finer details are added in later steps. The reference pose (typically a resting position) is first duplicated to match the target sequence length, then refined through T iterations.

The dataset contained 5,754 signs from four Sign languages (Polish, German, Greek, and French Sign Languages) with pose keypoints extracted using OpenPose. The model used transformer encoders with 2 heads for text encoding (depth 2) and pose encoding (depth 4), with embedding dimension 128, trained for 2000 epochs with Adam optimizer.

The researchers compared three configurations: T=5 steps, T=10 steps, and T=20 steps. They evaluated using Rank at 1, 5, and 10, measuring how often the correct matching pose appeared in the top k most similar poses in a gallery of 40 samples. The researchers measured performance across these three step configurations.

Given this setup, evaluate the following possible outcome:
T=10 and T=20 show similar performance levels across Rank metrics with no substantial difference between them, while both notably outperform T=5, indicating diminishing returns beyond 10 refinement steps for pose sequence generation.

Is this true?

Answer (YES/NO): YES